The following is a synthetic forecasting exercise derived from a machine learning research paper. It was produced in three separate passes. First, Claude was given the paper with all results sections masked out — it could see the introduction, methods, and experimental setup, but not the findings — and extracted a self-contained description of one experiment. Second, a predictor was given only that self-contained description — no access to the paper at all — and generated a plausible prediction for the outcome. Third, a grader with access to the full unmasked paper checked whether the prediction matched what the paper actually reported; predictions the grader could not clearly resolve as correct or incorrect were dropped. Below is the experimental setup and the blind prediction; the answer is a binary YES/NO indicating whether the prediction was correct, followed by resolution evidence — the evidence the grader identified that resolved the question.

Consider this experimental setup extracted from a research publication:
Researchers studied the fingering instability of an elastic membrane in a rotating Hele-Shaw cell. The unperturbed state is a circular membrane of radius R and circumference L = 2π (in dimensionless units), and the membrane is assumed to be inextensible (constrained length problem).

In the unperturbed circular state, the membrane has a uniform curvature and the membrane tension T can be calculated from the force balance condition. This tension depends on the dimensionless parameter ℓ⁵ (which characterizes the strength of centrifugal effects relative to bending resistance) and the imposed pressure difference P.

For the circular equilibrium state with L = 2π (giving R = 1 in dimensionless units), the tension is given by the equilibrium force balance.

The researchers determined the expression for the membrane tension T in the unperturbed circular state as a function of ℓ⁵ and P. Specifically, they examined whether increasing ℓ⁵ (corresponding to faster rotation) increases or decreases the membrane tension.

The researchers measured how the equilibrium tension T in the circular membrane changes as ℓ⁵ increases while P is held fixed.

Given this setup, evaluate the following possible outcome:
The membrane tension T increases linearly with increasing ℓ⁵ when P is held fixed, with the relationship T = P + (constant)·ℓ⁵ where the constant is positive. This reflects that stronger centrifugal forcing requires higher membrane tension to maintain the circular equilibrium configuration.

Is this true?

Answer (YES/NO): NO